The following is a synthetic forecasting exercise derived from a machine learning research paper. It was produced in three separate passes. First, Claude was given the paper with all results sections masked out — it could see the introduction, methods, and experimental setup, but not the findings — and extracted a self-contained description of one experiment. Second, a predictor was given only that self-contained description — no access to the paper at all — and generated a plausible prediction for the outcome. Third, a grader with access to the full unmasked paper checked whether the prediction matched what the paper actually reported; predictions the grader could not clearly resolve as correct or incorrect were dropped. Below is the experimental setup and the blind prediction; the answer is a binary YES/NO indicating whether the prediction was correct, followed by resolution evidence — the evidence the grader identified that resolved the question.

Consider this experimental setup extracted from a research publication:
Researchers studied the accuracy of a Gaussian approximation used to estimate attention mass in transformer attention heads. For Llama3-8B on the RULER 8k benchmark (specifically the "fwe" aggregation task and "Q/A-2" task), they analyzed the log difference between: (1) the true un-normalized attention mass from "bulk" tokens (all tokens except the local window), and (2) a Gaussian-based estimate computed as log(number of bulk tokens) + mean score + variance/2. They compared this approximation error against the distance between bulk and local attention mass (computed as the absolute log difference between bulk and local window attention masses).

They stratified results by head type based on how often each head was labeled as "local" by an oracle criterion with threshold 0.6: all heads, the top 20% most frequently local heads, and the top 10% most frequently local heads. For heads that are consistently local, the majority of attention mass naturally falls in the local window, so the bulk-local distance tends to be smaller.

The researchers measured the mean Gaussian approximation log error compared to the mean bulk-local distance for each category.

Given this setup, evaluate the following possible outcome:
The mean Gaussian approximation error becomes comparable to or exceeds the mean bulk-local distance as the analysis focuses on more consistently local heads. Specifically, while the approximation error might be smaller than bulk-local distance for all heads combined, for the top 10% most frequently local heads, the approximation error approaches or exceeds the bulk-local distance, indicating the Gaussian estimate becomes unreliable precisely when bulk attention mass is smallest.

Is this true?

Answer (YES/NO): NO